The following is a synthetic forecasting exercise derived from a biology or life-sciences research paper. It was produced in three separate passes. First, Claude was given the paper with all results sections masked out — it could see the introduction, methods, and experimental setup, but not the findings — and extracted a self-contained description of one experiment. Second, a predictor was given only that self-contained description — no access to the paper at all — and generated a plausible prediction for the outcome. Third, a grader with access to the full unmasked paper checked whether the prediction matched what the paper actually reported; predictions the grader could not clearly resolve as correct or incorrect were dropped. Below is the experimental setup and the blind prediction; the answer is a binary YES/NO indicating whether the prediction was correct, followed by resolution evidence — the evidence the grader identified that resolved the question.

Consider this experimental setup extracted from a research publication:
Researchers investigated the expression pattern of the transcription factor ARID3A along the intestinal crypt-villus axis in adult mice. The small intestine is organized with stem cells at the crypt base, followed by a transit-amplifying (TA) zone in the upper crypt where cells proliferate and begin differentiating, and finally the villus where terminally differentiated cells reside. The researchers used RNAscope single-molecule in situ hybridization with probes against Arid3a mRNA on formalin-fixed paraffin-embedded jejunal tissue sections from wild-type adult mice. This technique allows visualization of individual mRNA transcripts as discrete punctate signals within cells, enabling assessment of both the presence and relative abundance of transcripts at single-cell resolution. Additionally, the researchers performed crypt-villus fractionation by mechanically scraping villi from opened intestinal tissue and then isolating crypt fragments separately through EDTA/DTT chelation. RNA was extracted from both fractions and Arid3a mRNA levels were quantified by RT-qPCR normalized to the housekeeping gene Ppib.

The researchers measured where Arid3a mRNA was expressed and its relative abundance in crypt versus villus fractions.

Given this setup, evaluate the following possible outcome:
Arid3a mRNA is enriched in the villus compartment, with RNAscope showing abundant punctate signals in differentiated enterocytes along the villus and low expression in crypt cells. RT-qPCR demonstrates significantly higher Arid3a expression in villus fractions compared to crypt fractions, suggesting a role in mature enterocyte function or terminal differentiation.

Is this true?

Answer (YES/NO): YES